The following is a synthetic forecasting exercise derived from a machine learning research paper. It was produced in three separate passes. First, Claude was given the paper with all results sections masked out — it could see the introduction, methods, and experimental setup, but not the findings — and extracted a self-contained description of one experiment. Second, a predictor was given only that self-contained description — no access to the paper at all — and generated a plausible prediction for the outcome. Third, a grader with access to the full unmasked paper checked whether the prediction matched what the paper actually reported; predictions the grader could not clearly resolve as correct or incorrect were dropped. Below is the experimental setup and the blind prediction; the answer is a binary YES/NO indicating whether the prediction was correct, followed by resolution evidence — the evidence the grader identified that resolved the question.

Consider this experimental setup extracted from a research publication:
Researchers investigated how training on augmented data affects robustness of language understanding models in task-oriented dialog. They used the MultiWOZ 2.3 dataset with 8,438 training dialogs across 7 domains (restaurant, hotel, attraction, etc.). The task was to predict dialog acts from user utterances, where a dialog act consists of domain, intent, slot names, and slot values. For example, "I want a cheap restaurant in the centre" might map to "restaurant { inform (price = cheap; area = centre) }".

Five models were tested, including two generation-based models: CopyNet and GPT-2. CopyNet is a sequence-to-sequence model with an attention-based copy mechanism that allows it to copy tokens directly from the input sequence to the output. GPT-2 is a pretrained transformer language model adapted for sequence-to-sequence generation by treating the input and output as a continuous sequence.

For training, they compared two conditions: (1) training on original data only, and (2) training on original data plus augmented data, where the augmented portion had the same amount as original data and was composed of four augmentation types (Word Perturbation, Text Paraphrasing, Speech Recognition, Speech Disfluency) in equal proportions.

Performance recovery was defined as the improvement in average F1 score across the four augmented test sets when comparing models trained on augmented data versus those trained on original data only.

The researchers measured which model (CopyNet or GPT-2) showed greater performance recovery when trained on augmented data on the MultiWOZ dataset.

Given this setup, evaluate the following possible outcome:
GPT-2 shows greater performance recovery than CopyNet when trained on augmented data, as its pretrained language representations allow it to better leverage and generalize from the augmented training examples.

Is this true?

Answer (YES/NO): NO